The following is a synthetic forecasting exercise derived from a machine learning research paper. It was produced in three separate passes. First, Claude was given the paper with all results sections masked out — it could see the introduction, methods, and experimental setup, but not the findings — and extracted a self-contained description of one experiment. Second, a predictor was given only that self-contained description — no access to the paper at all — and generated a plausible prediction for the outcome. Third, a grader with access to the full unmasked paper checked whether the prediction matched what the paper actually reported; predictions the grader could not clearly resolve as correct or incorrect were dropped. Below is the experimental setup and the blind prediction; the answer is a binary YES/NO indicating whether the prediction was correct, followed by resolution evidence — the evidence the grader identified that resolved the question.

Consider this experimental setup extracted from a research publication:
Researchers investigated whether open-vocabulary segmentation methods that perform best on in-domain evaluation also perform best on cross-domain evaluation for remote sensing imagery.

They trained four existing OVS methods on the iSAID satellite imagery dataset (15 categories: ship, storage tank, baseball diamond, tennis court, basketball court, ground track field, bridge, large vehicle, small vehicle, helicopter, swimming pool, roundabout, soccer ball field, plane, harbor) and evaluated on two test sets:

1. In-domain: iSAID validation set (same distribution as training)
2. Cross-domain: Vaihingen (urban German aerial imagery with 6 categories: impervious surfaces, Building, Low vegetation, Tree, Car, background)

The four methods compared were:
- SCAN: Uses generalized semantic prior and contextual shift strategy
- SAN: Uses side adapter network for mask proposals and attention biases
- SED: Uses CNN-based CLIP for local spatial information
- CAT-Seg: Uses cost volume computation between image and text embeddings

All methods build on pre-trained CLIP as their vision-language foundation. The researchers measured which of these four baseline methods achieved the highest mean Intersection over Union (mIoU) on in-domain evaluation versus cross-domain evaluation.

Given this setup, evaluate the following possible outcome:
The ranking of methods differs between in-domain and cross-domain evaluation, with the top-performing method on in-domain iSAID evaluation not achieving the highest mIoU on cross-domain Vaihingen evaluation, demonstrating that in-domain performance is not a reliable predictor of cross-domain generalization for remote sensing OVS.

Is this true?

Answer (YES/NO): YES